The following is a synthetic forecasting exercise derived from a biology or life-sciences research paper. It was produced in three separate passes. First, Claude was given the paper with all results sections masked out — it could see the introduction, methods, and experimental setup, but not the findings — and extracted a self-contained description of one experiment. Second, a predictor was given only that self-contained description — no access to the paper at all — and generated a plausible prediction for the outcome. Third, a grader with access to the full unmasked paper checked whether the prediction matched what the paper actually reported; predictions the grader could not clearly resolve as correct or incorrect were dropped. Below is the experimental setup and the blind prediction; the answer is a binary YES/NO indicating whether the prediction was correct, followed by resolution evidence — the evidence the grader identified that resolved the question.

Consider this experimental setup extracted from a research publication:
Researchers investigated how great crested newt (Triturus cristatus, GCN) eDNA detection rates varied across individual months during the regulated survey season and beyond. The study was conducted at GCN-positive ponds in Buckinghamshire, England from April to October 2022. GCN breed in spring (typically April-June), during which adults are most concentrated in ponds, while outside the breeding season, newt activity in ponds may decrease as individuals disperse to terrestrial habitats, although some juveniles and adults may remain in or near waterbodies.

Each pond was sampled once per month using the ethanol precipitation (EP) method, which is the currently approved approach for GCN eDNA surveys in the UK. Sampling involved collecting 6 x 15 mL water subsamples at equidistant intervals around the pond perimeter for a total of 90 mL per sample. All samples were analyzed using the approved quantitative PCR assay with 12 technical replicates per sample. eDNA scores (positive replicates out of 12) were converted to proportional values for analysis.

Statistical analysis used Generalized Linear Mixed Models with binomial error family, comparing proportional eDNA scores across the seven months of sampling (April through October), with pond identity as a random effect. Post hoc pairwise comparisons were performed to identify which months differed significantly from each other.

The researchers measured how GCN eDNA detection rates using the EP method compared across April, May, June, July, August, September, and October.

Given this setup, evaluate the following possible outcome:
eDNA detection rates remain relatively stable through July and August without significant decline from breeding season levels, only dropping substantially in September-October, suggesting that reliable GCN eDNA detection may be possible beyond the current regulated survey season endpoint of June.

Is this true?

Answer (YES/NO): YES